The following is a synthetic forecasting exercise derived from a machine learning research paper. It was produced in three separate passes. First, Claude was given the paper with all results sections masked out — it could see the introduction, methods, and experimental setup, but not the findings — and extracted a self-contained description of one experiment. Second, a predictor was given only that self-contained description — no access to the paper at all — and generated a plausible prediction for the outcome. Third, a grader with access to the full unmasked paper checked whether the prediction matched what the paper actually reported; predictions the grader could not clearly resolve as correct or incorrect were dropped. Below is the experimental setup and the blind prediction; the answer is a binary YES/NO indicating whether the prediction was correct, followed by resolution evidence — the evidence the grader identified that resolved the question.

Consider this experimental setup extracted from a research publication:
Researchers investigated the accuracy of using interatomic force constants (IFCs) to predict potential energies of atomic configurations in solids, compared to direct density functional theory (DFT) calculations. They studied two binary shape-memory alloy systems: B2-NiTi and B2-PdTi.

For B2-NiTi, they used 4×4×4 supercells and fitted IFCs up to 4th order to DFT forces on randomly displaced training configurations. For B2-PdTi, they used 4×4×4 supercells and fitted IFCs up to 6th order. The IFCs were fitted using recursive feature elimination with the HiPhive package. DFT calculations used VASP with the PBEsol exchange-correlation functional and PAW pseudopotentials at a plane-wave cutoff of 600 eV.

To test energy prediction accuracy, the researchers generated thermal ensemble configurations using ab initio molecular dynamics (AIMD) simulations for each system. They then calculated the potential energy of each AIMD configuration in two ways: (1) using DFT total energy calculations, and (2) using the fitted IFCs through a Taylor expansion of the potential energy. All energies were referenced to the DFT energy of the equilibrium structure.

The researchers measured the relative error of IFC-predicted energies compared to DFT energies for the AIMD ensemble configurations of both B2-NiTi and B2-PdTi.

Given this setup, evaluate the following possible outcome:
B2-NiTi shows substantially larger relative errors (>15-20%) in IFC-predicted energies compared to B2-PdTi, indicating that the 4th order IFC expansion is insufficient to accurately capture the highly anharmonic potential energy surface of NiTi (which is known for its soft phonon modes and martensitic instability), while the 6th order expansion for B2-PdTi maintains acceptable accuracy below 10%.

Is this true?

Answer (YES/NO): NO